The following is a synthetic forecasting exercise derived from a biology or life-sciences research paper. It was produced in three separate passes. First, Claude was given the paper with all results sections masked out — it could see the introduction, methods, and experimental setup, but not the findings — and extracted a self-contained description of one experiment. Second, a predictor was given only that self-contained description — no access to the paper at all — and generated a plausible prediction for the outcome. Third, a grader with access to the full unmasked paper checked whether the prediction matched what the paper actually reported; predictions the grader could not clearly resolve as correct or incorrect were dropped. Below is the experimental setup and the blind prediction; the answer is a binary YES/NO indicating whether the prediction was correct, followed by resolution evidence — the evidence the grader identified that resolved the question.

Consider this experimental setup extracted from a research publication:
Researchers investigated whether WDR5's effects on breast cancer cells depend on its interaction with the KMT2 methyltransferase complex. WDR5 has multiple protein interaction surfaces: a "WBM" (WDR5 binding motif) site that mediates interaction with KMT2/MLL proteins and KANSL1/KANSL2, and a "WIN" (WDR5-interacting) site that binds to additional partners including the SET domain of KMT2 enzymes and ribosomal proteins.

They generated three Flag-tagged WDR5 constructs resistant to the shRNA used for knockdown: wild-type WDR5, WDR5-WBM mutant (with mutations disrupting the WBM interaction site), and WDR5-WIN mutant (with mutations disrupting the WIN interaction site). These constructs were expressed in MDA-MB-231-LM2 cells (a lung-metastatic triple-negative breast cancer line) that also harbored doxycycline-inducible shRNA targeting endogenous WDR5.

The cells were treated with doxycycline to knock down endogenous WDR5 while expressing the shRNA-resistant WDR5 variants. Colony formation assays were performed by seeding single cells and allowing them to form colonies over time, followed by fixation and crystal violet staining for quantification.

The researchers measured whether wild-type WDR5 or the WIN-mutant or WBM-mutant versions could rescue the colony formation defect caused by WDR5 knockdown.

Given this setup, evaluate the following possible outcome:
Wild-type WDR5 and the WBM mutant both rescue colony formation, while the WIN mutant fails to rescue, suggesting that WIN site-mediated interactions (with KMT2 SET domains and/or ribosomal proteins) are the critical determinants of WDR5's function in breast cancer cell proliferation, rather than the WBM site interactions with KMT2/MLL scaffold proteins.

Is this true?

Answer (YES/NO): NO